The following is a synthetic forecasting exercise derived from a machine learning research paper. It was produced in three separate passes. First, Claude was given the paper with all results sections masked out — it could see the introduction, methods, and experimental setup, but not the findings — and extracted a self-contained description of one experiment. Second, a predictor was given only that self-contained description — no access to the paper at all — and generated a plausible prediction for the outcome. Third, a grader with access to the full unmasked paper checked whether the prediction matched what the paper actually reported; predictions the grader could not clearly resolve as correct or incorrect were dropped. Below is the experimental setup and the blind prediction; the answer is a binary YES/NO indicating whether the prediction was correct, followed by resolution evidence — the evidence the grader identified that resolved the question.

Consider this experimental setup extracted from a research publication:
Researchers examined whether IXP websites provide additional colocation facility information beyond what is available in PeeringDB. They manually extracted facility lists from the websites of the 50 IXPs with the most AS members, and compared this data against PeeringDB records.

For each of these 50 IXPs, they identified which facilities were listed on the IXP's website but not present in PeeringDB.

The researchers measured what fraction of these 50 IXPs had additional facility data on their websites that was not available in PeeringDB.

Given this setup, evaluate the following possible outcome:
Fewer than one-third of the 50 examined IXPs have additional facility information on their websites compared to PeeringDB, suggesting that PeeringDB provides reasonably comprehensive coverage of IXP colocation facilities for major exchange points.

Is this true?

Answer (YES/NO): NO